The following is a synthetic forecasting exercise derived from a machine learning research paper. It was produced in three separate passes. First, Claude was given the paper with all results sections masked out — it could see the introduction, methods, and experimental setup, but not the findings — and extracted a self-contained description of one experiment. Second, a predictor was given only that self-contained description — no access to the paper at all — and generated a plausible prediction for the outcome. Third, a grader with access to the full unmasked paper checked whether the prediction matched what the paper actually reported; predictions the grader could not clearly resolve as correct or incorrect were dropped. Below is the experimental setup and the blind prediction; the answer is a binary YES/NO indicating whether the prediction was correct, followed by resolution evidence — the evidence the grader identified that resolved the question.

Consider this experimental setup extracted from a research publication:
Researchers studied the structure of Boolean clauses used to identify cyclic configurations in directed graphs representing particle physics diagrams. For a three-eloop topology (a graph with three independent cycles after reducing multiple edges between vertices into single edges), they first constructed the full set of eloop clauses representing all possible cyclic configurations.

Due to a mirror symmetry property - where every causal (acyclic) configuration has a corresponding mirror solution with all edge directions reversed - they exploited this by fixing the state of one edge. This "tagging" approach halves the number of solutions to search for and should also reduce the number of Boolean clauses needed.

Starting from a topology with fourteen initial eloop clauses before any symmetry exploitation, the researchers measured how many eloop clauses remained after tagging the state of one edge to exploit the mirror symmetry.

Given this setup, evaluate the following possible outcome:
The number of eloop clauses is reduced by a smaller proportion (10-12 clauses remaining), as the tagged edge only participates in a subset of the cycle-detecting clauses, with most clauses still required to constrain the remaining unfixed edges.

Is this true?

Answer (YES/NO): YES